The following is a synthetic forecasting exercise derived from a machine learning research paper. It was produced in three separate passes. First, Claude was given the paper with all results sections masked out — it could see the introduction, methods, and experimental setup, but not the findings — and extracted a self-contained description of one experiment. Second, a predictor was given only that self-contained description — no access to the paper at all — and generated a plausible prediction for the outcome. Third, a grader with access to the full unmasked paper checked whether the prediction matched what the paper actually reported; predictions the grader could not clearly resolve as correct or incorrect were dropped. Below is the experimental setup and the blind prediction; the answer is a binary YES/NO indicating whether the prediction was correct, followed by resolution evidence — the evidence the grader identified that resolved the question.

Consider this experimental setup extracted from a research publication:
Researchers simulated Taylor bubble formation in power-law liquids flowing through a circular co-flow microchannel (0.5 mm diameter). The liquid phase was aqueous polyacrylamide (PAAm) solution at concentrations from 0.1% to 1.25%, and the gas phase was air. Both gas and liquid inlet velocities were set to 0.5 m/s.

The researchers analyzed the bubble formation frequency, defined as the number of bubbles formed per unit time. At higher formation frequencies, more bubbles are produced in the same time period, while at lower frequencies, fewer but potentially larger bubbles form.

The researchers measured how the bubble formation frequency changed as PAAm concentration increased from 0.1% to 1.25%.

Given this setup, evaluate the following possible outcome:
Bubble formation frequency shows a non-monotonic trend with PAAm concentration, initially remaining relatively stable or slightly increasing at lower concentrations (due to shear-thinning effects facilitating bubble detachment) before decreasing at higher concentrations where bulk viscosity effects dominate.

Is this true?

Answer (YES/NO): NO